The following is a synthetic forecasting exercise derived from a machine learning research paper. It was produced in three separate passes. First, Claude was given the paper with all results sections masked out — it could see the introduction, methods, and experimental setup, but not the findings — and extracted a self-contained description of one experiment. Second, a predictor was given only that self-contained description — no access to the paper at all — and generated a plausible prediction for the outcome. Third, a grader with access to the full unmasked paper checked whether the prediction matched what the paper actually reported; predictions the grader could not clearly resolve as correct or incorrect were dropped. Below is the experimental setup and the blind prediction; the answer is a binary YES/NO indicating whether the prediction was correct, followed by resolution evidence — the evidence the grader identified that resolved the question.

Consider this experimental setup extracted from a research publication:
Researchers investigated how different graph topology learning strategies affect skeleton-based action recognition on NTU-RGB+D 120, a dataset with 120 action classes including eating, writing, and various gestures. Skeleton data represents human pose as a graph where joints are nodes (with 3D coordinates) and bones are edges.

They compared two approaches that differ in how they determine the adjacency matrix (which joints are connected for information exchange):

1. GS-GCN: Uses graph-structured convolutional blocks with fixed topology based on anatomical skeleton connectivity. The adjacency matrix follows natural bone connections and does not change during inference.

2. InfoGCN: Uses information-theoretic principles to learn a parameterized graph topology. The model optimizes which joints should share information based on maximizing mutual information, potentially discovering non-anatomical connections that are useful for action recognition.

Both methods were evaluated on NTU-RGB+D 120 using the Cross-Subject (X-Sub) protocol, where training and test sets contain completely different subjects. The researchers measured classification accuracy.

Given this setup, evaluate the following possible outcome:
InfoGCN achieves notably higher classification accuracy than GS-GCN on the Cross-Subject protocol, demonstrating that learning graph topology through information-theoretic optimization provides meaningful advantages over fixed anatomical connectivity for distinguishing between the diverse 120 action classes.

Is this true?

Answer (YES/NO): YES